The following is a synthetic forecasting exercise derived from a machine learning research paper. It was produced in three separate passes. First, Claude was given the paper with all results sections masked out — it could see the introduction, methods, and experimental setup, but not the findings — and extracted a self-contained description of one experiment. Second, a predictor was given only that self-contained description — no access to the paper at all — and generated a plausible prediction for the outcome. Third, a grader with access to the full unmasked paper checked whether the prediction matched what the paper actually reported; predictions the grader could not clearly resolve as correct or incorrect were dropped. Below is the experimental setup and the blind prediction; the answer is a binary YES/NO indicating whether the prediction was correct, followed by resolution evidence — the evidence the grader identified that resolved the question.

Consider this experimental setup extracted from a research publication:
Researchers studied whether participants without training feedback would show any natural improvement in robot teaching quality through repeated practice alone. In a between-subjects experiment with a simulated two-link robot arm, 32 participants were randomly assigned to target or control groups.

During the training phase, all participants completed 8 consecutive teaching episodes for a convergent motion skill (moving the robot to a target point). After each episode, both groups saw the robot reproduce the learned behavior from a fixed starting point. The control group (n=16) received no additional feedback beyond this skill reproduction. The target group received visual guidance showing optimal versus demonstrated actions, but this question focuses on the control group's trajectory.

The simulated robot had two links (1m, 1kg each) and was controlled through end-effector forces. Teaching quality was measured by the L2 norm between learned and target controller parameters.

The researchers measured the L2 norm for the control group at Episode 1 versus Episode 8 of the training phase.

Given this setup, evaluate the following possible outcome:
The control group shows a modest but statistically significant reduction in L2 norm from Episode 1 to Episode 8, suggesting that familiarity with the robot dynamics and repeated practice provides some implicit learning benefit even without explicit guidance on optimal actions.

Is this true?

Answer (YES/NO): NO